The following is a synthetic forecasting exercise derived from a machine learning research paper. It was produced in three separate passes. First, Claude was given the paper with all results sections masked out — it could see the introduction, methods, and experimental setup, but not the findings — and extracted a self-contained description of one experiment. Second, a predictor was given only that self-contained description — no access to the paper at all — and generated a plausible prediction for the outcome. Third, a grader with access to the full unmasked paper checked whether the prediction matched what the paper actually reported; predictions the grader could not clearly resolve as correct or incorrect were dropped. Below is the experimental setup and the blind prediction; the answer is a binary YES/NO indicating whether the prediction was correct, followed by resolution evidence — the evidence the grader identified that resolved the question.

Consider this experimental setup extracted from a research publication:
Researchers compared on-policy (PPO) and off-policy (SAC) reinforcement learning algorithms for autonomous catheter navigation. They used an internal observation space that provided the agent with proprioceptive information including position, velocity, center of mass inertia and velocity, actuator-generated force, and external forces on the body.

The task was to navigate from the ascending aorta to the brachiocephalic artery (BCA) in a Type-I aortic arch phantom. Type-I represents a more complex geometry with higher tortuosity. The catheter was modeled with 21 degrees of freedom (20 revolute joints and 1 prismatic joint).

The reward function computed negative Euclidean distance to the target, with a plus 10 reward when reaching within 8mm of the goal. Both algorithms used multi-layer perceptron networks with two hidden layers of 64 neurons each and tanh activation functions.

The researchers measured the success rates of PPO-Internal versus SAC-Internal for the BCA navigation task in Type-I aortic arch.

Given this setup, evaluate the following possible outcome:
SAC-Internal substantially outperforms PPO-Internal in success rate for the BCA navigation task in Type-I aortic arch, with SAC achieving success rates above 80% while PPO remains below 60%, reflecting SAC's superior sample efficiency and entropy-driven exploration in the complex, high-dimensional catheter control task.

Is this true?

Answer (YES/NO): NO